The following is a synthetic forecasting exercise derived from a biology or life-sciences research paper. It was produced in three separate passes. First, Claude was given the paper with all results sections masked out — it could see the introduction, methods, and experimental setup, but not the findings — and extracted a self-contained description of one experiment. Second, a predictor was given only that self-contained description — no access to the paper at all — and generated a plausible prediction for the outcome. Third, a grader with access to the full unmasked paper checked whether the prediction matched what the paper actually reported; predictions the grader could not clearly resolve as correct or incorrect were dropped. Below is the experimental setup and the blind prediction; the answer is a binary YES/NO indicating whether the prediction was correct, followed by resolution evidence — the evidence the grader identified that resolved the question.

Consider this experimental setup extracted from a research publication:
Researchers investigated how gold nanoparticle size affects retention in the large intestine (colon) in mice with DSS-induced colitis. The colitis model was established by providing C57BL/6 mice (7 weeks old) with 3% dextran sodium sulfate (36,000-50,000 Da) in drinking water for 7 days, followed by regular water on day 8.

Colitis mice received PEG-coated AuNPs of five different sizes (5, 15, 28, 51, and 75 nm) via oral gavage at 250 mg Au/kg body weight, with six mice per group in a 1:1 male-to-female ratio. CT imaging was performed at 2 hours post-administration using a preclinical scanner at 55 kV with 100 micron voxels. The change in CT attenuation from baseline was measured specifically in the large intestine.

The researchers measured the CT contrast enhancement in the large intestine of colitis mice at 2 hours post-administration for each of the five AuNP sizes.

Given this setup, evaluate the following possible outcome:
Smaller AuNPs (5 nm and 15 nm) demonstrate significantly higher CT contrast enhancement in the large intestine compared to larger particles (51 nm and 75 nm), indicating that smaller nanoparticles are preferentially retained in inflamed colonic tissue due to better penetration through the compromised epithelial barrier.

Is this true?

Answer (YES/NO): NO